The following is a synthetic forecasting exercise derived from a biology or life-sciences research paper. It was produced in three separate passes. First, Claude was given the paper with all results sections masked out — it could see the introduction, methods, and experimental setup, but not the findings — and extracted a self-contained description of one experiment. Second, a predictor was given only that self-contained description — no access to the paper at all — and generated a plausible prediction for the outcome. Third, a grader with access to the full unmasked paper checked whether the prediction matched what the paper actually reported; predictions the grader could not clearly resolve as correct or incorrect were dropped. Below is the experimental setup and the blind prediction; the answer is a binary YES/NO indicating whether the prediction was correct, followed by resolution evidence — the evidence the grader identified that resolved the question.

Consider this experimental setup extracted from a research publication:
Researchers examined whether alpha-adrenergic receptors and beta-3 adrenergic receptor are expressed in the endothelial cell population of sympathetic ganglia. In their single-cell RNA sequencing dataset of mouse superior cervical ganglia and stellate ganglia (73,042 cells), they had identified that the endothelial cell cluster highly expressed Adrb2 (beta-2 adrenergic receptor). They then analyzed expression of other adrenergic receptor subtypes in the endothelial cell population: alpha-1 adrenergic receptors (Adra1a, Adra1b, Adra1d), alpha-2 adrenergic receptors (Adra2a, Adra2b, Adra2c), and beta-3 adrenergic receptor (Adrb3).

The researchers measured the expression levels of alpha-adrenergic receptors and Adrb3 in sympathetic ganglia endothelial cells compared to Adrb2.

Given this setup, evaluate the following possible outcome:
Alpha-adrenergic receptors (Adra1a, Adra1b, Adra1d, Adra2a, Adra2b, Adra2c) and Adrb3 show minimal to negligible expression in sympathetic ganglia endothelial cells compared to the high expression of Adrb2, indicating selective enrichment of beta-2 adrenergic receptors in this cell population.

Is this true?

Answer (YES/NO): YES